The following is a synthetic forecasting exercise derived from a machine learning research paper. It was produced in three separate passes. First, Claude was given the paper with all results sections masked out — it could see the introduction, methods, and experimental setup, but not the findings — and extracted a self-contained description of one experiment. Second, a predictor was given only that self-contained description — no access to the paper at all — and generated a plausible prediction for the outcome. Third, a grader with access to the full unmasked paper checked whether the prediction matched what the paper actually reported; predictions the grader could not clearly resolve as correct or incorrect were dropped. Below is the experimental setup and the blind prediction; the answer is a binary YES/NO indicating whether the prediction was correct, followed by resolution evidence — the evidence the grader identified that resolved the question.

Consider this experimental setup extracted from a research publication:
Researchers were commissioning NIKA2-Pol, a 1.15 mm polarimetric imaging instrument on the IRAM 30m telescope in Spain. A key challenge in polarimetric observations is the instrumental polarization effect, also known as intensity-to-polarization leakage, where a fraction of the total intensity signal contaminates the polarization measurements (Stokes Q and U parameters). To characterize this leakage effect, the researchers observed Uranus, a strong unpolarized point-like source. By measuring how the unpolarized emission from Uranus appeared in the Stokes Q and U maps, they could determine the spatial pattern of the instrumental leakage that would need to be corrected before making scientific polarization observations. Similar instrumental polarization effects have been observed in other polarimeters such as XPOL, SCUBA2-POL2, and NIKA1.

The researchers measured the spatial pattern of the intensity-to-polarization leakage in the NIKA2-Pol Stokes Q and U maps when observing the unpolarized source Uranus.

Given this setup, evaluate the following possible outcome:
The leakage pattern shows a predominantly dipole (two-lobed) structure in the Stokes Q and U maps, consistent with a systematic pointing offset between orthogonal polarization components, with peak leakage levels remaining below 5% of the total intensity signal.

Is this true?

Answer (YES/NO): NO